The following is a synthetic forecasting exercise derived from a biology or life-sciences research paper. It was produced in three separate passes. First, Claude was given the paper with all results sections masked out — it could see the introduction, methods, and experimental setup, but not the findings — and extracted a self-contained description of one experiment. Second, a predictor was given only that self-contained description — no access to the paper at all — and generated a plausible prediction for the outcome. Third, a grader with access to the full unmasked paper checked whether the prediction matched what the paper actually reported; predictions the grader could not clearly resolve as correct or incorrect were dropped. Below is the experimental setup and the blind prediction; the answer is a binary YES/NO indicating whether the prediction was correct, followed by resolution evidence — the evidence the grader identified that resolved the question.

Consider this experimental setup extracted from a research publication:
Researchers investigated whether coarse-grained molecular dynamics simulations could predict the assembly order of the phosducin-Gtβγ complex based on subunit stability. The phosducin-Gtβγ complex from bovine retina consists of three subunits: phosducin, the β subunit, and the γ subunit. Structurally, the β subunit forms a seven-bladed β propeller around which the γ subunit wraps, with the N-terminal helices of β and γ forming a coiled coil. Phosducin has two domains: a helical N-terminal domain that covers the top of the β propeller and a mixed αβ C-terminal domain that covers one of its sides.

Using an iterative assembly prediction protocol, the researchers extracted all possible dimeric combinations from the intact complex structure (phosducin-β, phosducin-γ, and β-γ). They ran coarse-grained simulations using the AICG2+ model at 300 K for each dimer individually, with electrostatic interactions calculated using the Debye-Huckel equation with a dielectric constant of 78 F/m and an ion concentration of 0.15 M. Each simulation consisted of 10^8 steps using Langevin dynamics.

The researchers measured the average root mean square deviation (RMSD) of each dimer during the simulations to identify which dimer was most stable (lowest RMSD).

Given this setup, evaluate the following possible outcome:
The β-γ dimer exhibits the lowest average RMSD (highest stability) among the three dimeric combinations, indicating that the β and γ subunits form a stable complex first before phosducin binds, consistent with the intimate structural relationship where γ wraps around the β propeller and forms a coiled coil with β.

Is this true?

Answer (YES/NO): YES